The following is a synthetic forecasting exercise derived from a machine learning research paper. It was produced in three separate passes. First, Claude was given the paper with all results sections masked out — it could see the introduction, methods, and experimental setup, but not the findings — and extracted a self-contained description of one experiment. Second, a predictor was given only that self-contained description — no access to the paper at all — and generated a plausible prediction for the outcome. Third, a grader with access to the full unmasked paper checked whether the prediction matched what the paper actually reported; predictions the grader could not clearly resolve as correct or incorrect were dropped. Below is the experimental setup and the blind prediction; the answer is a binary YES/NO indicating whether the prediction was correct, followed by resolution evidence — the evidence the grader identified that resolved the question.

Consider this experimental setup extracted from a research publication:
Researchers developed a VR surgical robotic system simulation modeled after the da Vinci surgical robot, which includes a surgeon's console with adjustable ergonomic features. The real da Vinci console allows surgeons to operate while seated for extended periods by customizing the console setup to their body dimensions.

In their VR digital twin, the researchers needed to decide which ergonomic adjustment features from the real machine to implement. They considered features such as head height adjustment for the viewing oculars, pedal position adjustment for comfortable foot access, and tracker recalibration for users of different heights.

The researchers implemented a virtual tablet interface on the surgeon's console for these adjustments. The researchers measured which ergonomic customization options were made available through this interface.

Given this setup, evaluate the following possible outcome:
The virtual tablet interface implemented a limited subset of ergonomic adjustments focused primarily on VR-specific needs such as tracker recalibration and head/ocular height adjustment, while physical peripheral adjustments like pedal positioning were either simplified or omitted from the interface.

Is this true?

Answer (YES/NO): NO